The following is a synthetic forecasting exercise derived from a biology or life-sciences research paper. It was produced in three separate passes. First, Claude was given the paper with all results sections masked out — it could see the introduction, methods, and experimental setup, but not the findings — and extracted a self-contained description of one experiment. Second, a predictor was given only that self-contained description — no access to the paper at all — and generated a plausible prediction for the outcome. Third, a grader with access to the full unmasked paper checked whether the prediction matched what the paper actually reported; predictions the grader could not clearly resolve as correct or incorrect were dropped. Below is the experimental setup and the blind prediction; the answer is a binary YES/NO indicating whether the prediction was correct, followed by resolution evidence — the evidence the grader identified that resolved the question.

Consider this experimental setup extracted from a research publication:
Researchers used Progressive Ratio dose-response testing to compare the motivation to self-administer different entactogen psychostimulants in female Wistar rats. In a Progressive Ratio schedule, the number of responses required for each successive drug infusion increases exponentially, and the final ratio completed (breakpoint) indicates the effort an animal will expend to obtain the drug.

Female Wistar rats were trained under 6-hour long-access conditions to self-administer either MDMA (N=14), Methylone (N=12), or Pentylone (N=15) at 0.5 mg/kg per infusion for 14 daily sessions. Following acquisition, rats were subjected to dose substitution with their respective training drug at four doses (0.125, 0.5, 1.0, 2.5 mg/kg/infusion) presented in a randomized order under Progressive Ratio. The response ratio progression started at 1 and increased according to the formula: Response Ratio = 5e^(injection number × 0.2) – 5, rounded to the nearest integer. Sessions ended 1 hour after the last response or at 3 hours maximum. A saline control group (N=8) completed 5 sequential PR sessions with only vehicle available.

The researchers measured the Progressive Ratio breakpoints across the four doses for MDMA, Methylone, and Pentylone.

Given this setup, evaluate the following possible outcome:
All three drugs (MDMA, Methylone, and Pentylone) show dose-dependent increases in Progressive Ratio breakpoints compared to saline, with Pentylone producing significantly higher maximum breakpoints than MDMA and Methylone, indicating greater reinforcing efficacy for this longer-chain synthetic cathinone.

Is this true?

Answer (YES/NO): YES